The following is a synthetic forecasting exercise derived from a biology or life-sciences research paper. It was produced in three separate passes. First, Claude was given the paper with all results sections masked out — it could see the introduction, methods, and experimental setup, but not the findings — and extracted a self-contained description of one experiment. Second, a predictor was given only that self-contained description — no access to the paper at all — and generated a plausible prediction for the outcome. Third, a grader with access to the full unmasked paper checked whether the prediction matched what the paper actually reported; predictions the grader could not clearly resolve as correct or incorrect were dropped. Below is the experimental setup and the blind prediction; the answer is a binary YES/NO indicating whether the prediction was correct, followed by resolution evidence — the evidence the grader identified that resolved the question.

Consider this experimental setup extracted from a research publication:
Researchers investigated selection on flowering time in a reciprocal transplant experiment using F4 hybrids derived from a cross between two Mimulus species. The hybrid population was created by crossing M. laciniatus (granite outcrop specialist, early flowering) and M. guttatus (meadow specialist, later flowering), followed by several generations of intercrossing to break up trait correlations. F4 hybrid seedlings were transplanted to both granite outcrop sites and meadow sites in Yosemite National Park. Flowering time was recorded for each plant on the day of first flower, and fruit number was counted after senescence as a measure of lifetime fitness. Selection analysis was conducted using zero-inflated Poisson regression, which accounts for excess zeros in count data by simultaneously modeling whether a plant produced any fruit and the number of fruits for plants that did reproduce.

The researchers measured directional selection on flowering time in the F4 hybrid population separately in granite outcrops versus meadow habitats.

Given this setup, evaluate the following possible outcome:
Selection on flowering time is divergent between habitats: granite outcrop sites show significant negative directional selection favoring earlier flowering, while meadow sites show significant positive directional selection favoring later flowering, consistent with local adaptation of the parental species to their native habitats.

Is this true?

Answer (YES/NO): NO